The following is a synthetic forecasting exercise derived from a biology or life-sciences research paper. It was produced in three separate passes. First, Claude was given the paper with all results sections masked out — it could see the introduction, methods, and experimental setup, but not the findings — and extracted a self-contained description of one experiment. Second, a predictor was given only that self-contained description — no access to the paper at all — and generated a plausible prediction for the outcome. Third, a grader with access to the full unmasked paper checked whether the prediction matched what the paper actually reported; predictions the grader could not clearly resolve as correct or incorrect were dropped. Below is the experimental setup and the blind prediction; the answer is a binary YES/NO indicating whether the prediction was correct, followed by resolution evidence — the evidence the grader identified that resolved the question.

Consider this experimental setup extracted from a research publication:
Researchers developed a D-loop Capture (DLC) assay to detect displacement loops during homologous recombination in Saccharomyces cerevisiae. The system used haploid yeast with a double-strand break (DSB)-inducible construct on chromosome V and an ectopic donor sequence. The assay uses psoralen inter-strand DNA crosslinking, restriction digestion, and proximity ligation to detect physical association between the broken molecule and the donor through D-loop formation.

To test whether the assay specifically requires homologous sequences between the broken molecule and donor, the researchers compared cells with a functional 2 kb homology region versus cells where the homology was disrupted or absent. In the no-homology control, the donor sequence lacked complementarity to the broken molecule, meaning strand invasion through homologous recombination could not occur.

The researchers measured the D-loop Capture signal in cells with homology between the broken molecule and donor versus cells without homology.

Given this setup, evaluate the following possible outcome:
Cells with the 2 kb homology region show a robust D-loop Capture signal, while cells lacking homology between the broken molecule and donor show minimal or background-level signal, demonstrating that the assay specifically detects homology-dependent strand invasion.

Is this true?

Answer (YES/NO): YES